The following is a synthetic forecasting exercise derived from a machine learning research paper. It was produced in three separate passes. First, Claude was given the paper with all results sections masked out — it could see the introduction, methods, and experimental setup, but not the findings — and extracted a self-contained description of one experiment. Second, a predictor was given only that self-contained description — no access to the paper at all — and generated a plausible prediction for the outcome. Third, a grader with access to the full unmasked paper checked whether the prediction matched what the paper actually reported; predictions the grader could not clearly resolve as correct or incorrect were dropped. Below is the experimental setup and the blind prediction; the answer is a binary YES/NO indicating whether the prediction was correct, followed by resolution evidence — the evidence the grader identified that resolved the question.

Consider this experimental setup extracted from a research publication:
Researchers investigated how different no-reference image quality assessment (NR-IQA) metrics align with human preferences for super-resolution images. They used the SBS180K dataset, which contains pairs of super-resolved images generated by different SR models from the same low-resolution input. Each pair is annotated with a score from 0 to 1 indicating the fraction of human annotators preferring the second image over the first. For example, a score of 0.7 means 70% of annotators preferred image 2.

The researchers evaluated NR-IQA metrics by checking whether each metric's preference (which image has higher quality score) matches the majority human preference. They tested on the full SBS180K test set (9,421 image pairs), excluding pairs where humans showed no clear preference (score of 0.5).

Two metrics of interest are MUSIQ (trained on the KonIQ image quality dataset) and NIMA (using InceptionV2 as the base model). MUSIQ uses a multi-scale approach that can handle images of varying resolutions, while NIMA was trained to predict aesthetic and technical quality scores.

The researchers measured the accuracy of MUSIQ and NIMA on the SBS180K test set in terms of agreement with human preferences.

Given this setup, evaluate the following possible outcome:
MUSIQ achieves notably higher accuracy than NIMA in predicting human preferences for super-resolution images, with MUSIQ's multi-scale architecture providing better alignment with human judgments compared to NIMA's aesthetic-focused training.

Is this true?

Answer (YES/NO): NO